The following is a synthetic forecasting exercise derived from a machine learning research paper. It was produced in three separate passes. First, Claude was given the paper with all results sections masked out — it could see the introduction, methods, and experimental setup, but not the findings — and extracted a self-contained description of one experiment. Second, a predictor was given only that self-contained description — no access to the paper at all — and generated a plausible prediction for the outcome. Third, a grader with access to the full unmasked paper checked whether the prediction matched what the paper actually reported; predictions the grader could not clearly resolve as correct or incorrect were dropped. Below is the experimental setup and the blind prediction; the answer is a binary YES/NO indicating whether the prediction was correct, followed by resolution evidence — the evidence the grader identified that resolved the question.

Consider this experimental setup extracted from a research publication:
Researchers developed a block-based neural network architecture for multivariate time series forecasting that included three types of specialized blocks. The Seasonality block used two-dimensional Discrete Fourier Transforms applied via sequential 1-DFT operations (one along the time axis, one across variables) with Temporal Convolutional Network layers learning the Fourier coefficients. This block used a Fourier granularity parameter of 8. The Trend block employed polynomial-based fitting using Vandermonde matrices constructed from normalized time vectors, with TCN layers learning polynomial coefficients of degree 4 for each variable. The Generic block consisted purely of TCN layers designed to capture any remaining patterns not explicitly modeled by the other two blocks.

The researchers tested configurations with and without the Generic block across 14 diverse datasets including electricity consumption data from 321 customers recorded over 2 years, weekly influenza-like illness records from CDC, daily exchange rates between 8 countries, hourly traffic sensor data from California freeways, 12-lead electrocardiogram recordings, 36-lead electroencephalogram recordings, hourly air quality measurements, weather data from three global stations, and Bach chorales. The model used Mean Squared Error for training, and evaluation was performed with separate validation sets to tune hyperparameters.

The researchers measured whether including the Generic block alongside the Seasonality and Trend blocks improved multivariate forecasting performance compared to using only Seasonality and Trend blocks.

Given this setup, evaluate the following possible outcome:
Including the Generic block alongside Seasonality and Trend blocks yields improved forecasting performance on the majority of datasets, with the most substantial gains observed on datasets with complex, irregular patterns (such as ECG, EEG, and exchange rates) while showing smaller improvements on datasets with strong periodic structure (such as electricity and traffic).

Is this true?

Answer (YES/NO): NO